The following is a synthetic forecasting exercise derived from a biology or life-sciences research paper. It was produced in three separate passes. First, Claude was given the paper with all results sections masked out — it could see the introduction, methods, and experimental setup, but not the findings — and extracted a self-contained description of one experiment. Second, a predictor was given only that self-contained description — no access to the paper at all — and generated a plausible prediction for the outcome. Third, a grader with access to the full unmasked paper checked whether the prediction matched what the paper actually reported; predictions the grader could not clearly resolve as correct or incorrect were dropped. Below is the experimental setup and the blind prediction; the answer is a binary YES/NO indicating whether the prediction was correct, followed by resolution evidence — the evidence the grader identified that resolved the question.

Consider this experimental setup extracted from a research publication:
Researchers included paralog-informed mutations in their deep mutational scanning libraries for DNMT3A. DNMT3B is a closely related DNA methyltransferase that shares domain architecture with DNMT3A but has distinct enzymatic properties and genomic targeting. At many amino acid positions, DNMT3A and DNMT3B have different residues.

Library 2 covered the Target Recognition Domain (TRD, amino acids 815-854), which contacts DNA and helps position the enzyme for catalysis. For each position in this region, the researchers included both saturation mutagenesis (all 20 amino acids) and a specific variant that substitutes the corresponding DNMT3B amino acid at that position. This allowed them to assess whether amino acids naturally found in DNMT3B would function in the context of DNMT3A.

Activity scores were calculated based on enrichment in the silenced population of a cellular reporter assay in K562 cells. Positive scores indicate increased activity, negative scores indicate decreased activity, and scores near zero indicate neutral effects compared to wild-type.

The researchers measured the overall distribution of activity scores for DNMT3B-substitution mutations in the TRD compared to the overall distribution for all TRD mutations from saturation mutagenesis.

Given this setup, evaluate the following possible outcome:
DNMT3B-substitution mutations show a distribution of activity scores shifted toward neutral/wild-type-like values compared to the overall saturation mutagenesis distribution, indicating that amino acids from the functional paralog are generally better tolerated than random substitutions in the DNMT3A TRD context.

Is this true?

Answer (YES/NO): NO